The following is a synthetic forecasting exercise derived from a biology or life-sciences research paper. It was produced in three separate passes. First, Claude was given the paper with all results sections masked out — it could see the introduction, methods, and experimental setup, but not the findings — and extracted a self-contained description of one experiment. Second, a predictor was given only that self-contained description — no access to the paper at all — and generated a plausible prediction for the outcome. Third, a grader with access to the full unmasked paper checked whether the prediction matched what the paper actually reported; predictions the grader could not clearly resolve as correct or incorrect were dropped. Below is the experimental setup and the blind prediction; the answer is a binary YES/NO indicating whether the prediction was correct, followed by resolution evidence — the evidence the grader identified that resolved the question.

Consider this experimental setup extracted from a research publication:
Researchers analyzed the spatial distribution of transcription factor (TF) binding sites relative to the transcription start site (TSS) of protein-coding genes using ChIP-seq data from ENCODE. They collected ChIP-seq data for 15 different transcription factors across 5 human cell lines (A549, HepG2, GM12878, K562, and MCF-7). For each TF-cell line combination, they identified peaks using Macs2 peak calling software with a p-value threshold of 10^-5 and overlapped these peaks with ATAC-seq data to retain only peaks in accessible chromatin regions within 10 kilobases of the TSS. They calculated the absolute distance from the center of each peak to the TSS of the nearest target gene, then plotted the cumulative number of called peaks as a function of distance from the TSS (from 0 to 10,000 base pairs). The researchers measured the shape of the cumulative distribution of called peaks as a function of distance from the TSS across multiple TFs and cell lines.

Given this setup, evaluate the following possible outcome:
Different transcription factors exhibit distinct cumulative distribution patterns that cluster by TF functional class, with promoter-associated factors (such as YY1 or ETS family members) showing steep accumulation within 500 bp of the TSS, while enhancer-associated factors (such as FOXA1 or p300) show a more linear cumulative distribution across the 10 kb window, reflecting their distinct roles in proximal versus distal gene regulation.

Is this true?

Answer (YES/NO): NO